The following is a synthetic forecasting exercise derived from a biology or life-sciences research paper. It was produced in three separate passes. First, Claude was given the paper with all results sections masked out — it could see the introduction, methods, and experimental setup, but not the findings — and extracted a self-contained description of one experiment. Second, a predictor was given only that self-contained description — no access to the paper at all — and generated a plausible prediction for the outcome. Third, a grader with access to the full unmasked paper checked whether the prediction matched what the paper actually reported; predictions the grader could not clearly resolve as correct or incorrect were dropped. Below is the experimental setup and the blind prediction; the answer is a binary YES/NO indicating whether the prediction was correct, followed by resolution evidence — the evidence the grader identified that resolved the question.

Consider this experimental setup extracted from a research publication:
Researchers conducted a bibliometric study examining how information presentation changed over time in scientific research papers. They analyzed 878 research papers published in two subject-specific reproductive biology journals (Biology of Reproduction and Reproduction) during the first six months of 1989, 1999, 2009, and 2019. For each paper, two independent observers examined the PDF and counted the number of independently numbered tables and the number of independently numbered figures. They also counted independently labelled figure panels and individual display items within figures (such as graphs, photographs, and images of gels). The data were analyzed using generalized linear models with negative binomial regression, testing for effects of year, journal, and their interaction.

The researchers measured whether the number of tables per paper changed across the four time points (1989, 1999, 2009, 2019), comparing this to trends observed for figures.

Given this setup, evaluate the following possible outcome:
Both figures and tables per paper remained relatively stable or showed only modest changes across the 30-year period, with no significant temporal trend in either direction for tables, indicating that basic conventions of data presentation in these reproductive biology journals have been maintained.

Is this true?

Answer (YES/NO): NO